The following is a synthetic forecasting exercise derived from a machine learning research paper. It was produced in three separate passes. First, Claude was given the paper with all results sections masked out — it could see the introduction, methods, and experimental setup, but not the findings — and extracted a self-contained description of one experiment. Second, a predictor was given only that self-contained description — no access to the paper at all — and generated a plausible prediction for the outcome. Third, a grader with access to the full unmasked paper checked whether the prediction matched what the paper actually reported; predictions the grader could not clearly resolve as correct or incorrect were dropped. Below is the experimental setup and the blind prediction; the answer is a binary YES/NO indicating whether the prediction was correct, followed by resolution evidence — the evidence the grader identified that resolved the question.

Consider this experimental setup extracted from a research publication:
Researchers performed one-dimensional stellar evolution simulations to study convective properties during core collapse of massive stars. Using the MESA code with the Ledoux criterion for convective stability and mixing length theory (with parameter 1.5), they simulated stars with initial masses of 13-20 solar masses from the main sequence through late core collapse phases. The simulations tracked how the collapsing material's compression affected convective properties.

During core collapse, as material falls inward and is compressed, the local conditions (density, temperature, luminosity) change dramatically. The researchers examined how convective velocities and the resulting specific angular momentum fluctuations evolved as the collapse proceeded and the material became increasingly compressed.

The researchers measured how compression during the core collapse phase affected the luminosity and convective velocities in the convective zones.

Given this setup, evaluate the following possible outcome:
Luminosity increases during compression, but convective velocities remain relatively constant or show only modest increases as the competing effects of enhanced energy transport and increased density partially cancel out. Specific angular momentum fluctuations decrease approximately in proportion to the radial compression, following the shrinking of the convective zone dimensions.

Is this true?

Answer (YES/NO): NO